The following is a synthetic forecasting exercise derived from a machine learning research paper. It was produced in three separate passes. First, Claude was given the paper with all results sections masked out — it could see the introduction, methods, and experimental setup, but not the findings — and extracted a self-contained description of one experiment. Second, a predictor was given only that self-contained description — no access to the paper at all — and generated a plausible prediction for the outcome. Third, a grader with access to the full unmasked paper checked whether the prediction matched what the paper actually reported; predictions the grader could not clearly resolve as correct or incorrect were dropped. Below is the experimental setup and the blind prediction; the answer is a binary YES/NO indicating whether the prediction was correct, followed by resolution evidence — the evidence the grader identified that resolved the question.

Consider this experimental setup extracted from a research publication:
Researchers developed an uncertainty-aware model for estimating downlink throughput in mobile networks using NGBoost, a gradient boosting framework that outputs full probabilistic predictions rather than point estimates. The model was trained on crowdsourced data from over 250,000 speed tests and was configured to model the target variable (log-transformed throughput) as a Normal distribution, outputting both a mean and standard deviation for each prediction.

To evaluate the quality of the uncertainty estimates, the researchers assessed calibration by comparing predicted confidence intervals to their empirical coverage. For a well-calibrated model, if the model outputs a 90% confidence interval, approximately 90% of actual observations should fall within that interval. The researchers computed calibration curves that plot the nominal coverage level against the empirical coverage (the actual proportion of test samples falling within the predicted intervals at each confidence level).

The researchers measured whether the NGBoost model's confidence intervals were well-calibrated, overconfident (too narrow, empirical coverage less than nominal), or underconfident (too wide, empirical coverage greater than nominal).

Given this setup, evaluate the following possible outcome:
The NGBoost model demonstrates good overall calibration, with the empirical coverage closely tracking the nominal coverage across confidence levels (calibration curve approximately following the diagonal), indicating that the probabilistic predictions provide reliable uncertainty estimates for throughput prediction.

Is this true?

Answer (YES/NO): YES